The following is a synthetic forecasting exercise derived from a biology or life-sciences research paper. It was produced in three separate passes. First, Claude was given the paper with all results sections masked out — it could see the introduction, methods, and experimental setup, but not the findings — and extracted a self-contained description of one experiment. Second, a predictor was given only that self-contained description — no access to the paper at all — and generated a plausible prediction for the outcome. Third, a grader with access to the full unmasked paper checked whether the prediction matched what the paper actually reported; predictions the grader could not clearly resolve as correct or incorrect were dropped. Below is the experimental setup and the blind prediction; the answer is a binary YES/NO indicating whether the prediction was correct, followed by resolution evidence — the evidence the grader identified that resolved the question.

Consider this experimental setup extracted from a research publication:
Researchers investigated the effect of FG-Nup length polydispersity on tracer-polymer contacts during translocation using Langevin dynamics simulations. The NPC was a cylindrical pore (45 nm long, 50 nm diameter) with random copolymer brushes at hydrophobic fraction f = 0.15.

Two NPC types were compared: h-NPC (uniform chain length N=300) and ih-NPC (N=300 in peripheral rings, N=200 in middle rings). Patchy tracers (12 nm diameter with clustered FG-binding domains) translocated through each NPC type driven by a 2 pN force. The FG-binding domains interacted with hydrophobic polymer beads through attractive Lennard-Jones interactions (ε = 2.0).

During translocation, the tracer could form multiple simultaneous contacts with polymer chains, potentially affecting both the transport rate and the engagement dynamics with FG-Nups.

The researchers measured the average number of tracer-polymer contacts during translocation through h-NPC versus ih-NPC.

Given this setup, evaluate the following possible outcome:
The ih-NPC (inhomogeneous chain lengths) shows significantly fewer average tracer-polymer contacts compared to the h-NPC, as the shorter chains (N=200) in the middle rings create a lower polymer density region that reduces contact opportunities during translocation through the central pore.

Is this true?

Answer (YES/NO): NO